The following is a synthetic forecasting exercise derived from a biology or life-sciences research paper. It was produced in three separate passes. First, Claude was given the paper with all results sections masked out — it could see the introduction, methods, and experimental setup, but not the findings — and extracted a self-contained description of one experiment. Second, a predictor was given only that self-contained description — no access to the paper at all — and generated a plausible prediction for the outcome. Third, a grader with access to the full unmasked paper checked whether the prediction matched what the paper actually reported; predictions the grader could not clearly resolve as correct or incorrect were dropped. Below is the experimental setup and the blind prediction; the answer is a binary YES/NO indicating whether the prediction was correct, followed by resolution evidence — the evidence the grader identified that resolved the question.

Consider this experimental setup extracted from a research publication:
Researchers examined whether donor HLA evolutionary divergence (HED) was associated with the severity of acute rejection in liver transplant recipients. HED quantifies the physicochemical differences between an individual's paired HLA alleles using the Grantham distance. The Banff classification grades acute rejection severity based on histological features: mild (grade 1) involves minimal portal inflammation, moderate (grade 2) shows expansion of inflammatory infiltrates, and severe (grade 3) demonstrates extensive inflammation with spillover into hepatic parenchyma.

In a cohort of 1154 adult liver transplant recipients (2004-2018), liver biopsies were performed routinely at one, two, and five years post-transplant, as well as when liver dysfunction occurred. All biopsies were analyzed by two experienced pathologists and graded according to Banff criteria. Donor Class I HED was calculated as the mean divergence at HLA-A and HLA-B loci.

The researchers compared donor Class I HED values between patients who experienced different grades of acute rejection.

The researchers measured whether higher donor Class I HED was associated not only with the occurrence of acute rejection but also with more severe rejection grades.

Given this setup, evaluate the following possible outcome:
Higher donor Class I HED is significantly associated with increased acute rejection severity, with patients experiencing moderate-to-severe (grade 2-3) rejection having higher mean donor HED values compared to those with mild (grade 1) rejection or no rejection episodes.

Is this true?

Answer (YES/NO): YES